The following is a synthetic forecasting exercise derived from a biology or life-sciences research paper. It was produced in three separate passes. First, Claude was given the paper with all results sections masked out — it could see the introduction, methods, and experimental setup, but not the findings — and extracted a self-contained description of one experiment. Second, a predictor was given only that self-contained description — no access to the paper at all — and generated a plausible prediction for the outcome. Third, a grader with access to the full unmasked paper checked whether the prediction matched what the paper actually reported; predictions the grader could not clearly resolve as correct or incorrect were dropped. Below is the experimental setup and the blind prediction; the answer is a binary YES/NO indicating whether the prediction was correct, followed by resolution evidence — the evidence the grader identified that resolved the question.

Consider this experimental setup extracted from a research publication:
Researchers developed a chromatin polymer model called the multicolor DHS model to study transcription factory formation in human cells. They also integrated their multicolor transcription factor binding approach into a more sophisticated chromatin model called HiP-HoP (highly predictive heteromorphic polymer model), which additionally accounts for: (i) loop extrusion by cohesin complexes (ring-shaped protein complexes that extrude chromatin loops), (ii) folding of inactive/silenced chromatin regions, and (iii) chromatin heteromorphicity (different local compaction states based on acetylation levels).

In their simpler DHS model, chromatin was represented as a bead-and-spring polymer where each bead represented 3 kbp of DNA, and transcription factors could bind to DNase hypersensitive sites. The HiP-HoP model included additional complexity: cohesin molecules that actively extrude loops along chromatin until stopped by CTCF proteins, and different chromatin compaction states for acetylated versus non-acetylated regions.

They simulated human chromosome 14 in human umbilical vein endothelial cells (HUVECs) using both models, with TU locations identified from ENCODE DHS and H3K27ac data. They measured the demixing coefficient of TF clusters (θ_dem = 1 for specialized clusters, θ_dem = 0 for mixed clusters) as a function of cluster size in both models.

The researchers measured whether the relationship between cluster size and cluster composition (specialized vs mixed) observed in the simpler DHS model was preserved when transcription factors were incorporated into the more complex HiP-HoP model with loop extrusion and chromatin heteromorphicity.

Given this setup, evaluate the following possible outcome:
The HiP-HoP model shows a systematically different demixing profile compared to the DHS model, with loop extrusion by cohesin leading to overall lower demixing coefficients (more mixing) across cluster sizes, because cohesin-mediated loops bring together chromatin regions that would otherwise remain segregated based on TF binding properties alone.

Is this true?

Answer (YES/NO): NO